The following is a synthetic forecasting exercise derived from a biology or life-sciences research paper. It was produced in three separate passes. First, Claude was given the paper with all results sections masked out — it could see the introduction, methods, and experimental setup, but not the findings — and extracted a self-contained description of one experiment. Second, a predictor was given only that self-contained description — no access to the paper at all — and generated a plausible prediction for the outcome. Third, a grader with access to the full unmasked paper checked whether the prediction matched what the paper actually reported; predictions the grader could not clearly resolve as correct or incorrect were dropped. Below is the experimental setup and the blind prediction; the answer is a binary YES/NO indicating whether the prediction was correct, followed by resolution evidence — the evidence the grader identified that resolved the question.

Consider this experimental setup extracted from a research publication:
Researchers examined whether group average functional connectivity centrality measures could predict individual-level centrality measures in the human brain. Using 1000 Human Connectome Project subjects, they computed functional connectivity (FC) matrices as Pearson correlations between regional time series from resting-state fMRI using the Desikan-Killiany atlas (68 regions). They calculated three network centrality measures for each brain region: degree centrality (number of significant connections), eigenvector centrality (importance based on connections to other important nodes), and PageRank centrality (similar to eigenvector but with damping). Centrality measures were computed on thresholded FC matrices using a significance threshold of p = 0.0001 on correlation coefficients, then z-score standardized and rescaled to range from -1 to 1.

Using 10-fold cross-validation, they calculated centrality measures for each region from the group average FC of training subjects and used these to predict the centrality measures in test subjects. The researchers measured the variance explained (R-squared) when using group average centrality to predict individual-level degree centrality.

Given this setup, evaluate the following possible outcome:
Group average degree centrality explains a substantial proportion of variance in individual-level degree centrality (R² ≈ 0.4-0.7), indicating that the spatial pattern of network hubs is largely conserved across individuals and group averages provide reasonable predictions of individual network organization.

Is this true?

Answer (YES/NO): NO